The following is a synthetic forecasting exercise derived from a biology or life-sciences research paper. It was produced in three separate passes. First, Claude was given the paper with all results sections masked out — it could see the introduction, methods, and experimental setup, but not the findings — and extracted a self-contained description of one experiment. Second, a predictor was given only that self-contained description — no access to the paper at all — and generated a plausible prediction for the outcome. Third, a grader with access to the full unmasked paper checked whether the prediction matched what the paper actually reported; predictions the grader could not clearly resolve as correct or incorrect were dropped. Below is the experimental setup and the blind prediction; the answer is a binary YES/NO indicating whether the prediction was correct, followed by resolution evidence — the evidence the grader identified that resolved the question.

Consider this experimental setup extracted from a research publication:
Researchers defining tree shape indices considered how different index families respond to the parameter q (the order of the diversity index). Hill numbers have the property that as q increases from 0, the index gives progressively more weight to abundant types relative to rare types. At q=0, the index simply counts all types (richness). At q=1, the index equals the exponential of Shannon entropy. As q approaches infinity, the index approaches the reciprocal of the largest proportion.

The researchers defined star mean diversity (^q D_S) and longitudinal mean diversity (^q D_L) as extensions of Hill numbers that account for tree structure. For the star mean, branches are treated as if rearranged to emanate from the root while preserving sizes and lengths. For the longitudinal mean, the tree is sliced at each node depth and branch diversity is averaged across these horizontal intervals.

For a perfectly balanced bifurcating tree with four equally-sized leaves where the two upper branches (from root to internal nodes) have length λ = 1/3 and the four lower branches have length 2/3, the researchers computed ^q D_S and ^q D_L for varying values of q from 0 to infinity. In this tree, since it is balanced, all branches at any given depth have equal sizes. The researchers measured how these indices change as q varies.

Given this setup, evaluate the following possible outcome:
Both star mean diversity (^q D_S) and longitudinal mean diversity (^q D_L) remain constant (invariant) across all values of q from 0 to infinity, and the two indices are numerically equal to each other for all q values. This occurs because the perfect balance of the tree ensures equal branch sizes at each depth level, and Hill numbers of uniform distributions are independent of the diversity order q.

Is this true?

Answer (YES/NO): NO